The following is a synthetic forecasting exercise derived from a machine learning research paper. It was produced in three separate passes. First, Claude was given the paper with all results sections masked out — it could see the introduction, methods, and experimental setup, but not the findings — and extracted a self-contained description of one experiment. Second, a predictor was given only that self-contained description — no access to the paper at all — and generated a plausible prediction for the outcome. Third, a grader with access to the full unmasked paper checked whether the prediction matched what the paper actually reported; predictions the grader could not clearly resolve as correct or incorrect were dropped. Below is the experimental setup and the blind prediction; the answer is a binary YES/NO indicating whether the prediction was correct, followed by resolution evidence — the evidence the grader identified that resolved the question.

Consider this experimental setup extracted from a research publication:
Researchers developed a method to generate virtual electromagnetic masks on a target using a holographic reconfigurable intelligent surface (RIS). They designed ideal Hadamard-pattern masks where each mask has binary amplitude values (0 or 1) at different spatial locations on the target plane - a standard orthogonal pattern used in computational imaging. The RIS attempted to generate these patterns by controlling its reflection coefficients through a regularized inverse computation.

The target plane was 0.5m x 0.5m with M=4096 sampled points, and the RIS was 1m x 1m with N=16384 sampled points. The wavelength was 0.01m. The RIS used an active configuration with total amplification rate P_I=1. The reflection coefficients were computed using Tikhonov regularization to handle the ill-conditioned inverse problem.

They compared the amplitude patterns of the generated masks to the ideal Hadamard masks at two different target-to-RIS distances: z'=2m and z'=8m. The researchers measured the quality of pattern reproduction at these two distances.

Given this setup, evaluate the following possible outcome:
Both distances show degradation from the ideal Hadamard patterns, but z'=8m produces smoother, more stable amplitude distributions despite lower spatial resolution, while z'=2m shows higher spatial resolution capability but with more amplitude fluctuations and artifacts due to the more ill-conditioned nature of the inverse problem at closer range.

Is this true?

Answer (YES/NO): NO